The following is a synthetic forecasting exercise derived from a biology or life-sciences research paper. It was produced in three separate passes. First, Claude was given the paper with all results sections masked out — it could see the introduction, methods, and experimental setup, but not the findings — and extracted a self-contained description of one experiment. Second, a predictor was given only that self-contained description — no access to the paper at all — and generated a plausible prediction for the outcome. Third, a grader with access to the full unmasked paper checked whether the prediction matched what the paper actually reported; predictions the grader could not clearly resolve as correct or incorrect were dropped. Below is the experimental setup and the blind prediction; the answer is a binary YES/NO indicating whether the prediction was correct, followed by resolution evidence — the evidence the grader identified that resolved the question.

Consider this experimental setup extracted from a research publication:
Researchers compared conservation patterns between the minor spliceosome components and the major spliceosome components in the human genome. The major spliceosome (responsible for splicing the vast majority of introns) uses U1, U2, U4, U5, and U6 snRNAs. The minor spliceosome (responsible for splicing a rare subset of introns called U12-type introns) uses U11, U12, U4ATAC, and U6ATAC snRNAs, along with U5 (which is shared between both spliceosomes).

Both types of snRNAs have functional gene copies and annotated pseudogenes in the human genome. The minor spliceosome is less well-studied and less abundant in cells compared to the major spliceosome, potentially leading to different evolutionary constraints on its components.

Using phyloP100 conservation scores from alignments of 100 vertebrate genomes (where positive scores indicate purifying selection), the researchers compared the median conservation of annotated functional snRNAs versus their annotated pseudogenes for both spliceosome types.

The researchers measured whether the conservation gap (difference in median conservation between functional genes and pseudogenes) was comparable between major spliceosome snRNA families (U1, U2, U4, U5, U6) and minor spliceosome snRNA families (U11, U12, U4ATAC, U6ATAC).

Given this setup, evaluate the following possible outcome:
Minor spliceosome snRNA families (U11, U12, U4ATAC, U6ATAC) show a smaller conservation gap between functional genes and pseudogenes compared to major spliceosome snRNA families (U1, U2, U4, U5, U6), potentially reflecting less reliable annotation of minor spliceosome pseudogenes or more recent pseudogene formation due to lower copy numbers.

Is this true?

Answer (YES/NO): NO